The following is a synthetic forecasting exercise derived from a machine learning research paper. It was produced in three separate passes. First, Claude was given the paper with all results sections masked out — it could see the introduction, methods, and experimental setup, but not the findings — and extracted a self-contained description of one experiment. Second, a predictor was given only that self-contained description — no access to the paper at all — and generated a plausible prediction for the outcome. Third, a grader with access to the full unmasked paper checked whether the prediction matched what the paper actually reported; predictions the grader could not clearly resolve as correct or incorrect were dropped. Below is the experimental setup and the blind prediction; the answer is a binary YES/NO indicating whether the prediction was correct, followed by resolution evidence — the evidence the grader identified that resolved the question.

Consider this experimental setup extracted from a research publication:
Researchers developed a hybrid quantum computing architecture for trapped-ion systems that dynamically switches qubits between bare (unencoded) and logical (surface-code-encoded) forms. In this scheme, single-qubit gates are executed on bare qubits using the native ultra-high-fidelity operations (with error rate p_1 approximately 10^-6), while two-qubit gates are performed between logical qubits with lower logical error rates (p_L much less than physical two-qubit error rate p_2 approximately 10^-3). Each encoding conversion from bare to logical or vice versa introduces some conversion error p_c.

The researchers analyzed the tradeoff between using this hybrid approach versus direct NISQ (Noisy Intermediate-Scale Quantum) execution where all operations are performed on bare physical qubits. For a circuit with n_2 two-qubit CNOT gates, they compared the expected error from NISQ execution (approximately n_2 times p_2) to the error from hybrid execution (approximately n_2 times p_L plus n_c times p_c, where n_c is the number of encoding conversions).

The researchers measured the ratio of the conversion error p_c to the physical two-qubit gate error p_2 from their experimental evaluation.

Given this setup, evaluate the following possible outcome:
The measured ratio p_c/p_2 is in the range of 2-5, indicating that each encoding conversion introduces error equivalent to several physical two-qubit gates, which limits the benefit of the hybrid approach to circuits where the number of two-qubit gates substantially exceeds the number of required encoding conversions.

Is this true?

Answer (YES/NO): YES